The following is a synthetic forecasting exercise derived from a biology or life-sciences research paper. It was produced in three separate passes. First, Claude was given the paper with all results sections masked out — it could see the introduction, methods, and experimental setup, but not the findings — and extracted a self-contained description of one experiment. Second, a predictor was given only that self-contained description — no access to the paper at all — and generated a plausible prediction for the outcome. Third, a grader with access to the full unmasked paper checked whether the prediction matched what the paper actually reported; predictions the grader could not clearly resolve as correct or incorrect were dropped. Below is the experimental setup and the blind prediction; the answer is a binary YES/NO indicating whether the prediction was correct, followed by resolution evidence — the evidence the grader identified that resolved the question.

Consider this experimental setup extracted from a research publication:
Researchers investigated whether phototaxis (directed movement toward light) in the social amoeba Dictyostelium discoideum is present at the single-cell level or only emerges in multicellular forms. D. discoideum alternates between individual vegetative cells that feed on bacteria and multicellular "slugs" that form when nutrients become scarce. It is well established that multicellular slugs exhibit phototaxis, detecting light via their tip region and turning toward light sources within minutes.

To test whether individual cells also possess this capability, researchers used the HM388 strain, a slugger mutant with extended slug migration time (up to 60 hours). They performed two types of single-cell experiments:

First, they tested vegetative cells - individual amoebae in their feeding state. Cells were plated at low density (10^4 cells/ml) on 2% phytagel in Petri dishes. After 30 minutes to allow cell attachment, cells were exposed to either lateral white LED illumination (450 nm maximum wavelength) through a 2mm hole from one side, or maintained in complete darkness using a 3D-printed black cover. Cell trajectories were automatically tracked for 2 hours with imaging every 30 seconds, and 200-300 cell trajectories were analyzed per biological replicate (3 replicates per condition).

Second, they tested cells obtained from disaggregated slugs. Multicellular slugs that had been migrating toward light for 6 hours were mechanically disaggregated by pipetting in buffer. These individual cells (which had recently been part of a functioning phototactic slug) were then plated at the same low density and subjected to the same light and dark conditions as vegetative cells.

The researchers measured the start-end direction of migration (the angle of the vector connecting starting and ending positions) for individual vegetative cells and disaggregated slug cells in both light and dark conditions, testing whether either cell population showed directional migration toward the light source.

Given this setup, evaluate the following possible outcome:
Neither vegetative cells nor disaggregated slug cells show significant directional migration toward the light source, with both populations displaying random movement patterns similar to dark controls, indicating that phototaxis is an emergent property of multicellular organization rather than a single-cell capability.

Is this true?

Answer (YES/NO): YES